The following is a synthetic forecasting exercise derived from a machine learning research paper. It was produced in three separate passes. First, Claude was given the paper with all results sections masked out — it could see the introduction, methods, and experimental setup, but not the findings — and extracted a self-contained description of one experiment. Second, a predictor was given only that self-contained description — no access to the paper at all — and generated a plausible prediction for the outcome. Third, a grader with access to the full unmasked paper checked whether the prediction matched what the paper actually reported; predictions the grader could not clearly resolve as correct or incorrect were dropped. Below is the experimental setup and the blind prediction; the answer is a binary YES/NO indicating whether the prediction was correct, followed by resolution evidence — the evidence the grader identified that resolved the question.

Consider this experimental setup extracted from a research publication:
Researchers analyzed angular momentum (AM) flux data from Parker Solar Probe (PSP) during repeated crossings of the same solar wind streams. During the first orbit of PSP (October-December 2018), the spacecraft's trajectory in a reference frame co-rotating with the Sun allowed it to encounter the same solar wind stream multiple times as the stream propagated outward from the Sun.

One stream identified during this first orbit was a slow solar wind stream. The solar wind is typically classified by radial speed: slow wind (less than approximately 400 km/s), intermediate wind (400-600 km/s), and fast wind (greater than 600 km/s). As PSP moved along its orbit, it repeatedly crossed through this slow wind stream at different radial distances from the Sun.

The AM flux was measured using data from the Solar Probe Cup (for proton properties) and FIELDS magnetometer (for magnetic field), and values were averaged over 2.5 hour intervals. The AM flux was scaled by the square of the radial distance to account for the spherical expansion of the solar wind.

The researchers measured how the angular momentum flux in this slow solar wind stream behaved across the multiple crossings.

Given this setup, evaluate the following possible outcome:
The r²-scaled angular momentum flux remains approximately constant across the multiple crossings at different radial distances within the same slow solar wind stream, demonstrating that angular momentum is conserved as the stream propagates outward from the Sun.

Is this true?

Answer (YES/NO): NO